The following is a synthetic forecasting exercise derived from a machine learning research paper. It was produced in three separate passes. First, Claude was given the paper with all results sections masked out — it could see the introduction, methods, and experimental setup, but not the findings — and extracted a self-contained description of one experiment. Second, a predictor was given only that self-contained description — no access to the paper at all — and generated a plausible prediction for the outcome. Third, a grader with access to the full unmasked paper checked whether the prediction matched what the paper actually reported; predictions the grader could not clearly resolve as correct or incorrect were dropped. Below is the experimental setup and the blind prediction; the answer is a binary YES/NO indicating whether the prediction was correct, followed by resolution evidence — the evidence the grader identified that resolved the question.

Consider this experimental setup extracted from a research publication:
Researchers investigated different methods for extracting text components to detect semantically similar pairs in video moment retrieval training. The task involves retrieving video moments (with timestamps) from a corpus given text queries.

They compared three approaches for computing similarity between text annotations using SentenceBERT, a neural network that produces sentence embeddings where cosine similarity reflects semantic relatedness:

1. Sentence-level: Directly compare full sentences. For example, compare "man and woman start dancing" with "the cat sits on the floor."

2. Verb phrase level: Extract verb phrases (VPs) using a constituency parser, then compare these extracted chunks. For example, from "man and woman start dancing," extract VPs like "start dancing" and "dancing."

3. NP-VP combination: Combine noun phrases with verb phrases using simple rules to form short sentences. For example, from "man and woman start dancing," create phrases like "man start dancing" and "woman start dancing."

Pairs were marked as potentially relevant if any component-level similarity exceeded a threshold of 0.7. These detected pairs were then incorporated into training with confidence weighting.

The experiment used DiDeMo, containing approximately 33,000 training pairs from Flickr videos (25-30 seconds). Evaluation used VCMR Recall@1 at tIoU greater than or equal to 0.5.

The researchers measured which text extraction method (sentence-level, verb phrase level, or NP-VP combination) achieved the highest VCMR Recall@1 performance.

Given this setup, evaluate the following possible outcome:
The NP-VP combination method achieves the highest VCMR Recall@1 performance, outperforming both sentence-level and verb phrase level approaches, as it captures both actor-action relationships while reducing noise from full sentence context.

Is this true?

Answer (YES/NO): YES